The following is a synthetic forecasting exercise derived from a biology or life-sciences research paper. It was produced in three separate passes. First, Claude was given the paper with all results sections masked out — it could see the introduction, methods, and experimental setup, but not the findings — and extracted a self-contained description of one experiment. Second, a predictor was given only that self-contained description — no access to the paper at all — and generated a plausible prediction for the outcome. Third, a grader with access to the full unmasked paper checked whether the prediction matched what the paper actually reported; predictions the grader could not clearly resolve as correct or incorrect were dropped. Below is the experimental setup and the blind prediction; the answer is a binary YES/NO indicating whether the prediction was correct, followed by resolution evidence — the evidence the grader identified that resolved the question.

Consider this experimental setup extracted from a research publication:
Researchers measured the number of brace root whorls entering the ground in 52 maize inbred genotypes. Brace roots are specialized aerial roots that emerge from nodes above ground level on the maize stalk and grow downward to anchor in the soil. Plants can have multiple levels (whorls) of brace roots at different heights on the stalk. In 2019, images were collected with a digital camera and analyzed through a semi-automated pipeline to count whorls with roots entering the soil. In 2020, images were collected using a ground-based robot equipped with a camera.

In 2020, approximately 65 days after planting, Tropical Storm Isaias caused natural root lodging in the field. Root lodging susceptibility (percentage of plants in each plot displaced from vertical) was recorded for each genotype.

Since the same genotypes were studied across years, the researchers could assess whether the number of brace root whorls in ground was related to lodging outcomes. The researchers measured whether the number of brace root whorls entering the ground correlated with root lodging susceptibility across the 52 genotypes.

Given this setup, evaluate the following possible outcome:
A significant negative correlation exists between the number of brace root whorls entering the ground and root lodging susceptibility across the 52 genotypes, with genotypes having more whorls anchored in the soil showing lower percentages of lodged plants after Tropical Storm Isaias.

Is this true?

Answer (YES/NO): YES